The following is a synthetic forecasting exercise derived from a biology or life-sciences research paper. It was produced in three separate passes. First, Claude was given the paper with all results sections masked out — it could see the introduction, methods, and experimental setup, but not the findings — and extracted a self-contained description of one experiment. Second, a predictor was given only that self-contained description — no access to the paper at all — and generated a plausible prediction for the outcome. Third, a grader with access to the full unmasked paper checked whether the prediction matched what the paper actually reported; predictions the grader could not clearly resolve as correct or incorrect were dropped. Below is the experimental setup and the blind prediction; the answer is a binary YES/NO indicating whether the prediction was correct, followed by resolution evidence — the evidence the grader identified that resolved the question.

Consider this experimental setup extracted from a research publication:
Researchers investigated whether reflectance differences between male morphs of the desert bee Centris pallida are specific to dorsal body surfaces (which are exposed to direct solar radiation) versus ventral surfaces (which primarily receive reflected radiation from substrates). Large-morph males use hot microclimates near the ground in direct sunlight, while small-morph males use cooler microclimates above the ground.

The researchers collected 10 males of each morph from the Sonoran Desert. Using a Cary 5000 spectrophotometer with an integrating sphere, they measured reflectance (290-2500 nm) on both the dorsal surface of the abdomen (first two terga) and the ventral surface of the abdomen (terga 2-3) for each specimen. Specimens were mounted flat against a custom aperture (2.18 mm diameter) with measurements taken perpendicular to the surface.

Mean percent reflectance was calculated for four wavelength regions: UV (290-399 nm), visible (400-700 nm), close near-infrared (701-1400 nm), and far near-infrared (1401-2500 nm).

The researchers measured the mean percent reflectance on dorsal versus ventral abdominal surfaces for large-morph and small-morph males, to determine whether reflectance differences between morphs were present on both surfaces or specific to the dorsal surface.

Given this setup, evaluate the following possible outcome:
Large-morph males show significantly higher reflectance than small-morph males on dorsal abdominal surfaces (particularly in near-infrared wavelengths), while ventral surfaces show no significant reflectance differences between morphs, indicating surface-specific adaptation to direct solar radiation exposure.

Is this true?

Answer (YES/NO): YES